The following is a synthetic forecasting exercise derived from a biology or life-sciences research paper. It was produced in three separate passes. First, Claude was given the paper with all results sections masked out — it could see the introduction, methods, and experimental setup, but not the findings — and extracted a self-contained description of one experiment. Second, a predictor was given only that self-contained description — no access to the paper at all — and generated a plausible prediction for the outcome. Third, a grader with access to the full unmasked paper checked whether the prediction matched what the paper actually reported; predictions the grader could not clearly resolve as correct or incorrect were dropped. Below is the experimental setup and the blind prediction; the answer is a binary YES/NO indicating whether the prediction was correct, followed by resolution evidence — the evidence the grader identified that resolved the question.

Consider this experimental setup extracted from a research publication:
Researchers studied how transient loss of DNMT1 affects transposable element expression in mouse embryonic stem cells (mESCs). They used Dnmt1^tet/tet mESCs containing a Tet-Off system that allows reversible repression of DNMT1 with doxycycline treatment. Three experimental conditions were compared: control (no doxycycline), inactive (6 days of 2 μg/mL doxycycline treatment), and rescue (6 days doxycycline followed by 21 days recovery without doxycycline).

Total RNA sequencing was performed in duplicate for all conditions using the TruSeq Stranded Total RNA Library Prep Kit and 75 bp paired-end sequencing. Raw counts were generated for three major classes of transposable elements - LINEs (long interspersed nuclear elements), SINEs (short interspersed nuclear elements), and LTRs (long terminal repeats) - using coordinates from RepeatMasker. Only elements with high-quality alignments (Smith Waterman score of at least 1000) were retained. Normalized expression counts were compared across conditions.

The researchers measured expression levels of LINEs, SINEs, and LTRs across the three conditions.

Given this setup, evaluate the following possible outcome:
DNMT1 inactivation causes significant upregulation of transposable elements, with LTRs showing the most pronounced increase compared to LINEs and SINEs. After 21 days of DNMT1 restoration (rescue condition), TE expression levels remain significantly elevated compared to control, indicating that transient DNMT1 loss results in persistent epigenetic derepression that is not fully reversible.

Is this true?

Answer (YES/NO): NO